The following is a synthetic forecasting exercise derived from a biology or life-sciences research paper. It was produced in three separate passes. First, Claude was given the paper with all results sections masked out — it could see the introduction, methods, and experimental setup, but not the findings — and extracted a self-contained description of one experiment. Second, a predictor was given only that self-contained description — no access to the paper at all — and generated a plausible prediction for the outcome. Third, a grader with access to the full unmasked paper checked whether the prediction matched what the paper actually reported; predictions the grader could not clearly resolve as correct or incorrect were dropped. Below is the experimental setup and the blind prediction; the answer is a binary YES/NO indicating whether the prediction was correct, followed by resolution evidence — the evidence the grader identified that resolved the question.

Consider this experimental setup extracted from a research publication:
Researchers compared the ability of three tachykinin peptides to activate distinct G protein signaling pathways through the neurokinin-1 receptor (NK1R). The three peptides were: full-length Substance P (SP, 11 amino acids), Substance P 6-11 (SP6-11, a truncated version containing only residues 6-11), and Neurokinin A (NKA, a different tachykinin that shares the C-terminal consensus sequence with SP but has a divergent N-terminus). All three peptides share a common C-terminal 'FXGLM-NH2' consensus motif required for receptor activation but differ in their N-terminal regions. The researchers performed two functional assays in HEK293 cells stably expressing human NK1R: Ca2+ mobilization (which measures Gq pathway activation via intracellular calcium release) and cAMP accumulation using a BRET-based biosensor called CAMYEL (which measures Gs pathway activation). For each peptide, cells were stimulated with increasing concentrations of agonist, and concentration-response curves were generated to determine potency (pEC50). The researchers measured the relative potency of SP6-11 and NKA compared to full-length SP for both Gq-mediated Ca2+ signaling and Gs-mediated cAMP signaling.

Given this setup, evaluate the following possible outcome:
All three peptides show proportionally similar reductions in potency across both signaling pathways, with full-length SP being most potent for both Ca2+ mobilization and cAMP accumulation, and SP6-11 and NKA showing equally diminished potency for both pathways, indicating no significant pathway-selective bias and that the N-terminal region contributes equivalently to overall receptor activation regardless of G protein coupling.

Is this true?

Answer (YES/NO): NO